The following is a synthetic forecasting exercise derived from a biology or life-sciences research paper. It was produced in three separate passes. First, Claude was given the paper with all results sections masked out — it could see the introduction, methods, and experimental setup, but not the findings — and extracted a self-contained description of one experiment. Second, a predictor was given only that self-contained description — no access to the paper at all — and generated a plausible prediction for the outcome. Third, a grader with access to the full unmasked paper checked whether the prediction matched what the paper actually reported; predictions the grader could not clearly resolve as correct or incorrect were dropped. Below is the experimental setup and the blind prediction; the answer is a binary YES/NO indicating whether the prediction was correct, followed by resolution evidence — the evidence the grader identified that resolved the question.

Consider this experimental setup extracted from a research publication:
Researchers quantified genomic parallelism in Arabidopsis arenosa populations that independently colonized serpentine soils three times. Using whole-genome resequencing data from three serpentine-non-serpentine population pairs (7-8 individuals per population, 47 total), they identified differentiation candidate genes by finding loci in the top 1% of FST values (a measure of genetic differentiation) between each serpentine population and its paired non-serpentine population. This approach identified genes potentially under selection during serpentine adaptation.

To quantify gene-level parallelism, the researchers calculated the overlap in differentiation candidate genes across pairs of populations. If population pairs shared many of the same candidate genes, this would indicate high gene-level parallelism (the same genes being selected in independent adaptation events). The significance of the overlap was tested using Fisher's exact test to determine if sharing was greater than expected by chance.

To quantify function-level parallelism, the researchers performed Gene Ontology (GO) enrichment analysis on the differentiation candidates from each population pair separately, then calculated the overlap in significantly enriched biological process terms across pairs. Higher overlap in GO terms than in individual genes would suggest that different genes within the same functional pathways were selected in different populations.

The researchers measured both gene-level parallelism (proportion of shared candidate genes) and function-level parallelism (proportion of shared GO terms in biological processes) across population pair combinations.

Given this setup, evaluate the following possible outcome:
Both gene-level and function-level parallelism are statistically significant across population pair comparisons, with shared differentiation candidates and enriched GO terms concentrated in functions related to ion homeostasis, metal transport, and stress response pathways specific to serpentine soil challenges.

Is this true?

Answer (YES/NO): YES